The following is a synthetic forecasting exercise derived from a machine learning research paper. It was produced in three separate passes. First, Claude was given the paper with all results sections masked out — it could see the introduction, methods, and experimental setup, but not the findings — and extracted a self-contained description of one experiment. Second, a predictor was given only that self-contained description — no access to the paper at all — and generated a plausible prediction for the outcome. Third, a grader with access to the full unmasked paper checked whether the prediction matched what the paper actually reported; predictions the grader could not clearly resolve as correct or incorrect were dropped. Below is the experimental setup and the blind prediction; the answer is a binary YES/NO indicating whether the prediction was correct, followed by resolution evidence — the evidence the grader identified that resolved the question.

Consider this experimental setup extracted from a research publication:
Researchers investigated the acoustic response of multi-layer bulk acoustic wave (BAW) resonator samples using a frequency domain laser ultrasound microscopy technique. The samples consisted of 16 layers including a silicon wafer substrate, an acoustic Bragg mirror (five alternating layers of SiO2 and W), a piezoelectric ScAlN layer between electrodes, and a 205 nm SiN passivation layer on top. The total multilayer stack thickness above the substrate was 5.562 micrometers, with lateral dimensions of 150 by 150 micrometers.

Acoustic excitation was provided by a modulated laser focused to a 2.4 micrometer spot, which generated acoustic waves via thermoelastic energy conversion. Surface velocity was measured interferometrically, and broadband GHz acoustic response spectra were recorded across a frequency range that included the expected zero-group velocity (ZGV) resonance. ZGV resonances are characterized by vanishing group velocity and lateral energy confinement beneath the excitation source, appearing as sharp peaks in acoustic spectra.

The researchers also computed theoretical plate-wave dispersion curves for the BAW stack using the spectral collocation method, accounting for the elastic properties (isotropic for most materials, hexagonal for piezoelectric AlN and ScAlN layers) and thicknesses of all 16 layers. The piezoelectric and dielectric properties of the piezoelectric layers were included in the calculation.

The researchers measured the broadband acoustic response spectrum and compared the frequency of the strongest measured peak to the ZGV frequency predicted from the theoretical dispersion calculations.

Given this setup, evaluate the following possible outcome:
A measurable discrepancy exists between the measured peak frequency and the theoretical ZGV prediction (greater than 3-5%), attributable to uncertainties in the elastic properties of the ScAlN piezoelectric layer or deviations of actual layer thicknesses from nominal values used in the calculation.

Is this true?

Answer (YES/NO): NO